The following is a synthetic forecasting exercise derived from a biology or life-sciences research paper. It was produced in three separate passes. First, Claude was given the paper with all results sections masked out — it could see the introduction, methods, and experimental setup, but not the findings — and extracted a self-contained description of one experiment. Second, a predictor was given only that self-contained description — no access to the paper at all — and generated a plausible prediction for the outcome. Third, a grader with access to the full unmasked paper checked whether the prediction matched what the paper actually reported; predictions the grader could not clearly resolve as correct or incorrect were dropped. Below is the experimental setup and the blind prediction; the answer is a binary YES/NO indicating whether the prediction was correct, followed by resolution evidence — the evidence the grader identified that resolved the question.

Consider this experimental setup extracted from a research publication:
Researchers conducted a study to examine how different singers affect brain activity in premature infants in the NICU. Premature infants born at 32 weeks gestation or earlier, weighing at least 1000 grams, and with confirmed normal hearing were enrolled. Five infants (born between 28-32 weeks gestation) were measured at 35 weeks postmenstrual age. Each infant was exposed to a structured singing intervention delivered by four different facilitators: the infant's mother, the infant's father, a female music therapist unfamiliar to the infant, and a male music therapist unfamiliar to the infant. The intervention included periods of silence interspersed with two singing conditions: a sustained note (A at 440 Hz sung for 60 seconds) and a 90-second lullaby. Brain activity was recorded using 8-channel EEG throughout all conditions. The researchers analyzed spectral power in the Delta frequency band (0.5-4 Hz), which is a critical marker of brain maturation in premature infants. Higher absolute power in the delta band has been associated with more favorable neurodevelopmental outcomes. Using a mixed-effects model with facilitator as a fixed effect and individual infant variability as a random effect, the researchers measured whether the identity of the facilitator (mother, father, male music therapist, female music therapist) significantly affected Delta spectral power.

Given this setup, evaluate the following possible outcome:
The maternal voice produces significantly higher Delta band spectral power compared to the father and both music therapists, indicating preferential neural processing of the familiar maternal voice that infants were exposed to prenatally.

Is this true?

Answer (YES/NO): NO